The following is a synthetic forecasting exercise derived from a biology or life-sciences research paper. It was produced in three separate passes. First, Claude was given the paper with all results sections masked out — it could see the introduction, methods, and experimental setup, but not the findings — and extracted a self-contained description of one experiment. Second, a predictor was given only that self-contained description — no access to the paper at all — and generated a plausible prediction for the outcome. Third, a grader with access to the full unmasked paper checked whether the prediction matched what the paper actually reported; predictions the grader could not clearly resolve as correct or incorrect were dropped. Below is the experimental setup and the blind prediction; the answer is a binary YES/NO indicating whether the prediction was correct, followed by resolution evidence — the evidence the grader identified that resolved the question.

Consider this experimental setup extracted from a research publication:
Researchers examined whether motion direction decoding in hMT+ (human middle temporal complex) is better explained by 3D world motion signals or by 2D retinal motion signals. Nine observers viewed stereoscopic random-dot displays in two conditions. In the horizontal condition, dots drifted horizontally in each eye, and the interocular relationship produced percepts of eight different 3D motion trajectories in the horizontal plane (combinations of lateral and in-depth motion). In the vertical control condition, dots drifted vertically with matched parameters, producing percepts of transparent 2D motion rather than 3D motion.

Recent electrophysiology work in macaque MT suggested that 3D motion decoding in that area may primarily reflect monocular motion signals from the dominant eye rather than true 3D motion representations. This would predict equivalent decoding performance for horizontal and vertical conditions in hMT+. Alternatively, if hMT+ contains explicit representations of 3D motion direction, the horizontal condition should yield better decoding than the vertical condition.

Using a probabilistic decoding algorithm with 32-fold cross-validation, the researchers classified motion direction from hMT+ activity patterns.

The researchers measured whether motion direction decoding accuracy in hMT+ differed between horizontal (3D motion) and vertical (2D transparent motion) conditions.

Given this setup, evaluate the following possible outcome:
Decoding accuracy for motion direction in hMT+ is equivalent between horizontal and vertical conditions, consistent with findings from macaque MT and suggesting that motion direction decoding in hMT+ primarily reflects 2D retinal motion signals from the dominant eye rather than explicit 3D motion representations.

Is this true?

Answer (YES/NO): NO